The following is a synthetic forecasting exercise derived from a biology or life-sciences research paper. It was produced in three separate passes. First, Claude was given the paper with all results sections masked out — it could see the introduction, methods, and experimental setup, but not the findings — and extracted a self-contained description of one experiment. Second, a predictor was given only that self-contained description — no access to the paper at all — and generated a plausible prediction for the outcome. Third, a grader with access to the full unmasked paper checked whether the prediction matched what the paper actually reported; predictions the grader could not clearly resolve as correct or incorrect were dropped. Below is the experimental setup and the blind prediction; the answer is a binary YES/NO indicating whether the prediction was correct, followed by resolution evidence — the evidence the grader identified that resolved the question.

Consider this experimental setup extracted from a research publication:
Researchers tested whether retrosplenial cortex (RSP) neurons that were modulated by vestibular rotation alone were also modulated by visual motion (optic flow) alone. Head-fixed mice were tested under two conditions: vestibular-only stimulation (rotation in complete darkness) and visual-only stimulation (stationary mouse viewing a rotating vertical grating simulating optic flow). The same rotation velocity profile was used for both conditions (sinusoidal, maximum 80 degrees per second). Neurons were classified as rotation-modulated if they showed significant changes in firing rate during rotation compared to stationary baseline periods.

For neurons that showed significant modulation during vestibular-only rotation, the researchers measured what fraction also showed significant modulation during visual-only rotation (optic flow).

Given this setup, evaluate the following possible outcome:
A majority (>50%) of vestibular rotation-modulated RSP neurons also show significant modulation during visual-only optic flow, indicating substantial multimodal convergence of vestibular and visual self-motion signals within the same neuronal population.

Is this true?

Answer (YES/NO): NO